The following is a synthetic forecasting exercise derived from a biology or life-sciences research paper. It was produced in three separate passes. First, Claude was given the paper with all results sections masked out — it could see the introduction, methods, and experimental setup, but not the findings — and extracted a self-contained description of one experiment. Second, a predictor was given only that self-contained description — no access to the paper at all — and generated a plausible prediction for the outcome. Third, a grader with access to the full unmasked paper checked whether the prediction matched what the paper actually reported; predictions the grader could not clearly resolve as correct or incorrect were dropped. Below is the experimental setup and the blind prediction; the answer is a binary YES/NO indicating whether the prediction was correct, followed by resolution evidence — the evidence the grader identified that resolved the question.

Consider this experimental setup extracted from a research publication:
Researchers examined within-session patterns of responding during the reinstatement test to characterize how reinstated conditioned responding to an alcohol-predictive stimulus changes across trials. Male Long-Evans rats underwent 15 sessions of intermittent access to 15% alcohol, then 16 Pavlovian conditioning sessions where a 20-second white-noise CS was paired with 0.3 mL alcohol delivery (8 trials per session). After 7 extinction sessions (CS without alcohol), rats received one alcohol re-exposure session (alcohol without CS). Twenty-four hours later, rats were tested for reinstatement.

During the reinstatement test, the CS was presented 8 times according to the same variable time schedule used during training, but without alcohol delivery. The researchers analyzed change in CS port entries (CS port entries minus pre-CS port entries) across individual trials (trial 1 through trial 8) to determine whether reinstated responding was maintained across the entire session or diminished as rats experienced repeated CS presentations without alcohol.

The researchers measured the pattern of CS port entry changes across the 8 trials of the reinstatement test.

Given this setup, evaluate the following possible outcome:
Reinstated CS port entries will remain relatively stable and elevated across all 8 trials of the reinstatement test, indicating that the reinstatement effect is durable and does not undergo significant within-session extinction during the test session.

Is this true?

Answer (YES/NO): NO